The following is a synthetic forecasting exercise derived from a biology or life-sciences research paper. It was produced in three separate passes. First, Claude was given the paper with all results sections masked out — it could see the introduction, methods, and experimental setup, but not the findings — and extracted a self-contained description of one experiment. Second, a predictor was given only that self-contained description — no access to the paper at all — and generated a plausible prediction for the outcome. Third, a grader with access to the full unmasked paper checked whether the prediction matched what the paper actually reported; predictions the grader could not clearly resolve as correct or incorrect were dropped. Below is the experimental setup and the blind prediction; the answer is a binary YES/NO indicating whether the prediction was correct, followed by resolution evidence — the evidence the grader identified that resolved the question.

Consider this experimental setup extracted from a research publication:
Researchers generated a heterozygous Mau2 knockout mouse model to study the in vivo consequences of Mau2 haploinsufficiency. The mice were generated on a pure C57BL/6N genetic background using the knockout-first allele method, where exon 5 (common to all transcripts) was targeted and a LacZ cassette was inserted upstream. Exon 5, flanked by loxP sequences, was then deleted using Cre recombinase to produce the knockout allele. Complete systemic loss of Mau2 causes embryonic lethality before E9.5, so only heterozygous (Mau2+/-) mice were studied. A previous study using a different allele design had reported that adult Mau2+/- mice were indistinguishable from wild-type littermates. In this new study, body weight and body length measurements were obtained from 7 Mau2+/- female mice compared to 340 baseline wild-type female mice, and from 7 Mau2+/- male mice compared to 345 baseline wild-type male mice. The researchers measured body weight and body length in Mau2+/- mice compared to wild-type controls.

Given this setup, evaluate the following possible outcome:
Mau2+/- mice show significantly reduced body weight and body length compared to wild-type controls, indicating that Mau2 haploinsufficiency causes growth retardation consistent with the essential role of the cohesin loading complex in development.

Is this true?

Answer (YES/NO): NO